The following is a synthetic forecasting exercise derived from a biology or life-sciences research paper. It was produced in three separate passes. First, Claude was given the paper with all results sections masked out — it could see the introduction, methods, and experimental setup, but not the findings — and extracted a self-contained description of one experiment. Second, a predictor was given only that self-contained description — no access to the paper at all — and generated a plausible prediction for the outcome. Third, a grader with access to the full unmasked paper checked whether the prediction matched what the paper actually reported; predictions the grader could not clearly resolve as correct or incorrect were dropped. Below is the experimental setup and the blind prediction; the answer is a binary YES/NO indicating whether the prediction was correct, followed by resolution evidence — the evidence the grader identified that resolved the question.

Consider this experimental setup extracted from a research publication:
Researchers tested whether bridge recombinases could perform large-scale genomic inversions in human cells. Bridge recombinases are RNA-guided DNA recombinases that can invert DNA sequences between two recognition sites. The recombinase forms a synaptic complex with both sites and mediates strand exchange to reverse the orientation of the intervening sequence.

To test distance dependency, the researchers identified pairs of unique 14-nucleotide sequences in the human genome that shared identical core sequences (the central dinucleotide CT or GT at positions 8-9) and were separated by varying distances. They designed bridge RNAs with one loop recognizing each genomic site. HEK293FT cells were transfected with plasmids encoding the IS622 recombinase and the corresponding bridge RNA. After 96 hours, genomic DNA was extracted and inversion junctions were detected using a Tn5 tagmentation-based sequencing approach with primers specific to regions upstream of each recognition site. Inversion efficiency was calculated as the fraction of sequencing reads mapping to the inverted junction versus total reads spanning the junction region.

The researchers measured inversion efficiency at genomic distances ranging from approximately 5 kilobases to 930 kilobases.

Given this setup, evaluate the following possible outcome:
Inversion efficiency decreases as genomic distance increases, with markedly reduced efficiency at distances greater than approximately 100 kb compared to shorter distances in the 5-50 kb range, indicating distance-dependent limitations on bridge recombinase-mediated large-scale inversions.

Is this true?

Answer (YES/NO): NO